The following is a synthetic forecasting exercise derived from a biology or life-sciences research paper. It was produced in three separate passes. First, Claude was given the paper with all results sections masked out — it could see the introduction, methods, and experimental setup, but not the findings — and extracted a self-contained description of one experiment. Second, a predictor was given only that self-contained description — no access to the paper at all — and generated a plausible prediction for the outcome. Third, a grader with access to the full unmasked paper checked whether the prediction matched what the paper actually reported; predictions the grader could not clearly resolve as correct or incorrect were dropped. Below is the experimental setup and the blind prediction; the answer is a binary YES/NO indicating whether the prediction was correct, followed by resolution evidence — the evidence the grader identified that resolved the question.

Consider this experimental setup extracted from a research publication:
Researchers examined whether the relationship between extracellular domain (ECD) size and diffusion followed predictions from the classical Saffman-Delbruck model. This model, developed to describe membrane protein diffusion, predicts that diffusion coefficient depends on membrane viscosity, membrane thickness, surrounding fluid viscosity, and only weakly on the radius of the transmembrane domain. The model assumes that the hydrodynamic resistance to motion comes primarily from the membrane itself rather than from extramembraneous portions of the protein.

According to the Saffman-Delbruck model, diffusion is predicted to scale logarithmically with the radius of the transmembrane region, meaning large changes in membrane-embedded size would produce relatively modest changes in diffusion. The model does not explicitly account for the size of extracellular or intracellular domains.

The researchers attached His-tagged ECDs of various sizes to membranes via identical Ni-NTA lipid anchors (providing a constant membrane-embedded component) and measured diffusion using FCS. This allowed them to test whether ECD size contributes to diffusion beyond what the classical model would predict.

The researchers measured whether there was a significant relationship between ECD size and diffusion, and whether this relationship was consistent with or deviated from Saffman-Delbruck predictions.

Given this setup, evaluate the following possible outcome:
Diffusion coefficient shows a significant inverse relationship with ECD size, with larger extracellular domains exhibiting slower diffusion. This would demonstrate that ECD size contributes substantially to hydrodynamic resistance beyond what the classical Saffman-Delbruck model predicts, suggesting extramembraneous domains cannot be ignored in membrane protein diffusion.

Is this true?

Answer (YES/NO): YES